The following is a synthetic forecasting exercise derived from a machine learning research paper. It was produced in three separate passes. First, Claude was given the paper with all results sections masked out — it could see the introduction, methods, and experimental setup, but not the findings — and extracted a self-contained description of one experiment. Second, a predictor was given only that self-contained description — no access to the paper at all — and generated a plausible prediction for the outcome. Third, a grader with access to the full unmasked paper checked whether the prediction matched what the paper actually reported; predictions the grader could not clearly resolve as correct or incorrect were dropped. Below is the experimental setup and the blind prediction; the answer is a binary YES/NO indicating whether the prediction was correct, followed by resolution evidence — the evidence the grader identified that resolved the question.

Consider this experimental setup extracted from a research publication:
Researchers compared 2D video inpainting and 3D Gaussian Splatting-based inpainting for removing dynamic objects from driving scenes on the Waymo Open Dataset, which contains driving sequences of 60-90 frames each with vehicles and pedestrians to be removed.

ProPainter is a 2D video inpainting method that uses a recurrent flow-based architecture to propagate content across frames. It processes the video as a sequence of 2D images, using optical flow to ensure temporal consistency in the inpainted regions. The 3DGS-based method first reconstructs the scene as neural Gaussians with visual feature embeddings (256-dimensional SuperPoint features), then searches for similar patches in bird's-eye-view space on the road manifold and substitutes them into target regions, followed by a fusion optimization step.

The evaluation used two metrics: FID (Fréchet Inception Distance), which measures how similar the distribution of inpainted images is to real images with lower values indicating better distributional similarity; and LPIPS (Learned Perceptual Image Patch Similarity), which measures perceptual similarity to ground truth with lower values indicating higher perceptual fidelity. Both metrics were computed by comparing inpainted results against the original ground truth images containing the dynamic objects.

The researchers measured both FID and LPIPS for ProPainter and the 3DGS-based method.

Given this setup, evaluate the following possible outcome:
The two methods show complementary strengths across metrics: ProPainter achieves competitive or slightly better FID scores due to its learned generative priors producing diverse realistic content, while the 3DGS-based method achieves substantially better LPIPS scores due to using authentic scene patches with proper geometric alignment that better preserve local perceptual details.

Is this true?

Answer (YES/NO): NO